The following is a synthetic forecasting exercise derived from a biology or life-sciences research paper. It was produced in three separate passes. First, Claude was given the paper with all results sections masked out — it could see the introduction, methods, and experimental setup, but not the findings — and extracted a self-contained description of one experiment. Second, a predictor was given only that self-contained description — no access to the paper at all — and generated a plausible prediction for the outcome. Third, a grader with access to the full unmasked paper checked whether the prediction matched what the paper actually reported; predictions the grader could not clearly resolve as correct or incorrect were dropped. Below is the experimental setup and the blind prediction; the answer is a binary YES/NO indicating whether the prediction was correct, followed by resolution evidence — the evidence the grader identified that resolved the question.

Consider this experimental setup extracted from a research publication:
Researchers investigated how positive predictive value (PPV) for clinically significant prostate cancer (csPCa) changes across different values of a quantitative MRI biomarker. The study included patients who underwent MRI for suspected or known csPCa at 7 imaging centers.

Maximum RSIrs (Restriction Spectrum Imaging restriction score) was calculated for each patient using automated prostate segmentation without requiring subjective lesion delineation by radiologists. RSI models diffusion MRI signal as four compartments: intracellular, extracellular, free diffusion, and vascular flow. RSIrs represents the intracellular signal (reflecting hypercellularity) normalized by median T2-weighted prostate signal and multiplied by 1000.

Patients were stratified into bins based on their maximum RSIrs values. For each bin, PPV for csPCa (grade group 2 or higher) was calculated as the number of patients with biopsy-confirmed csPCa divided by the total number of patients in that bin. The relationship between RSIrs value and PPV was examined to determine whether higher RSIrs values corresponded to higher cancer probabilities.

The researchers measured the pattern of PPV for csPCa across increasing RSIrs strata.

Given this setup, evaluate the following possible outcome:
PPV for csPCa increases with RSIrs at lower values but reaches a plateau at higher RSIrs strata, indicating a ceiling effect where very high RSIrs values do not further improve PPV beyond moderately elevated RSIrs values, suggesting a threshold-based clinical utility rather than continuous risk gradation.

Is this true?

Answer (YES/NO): NO